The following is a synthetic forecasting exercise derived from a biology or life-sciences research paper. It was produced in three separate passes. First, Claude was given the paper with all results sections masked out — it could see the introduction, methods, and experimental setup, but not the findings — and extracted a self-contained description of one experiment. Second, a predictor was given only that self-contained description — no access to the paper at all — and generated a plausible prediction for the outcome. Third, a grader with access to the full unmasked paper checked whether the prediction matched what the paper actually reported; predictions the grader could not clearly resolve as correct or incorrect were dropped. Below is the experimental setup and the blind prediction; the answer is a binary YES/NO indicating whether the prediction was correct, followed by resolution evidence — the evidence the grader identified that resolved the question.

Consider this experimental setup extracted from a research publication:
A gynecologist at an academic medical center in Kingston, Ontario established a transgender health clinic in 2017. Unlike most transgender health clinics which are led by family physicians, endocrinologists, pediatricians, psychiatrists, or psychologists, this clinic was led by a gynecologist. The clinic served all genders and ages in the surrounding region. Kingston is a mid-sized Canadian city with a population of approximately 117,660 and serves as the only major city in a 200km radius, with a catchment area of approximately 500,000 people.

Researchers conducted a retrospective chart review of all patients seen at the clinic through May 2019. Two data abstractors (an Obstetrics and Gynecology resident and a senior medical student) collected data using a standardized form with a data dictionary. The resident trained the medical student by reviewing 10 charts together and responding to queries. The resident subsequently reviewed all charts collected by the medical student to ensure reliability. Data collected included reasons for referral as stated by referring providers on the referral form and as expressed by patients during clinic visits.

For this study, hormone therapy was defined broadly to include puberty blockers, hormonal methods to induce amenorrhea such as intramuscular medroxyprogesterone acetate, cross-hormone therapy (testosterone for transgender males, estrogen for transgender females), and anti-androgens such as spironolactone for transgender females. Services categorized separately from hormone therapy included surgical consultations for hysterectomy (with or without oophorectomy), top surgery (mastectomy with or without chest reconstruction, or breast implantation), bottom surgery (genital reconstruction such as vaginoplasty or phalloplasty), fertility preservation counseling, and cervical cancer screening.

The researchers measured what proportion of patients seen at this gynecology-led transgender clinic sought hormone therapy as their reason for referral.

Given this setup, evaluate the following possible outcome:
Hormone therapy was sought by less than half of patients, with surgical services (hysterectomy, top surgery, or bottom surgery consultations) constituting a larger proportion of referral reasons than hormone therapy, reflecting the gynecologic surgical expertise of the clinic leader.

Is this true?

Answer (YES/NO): NO